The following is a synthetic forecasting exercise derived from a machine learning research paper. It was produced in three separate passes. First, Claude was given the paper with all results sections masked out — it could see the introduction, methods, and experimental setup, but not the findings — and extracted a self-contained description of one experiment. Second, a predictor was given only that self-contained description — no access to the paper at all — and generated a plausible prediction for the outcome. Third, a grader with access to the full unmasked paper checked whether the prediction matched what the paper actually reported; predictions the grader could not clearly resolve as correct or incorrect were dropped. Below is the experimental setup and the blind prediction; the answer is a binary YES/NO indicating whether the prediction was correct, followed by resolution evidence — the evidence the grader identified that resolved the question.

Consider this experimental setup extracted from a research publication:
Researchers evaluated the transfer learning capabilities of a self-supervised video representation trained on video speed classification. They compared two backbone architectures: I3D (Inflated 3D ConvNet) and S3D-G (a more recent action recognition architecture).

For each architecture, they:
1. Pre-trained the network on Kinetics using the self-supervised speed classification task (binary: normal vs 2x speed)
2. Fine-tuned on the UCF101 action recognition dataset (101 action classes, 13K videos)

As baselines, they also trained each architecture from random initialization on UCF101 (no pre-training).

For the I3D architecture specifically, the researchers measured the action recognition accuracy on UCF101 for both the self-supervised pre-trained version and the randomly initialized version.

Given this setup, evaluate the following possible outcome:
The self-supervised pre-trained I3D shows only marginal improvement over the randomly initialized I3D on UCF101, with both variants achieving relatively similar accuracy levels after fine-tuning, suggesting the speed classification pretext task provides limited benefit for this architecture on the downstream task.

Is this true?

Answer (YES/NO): NO